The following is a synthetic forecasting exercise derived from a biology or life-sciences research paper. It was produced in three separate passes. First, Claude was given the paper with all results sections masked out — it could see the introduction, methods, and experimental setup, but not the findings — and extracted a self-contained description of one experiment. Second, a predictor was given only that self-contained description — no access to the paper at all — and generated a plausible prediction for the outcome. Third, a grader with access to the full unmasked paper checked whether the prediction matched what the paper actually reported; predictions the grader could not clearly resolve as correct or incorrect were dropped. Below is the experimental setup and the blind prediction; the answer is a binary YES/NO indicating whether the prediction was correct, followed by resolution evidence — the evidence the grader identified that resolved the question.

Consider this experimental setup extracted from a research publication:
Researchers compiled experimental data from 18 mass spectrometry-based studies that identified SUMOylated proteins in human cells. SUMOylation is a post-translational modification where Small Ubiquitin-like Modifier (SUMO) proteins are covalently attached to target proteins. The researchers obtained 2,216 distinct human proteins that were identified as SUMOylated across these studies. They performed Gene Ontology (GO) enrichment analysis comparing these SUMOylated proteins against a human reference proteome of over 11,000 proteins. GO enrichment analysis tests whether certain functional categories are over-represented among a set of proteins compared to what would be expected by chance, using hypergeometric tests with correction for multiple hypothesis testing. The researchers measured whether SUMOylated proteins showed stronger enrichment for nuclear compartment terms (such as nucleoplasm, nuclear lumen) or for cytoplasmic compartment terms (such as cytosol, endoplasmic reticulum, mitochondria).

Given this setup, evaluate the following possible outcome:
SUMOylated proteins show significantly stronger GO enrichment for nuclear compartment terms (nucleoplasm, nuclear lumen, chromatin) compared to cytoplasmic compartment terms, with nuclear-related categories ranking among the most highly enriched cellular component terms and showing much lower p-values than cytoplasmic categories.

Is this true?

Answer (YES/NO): YES